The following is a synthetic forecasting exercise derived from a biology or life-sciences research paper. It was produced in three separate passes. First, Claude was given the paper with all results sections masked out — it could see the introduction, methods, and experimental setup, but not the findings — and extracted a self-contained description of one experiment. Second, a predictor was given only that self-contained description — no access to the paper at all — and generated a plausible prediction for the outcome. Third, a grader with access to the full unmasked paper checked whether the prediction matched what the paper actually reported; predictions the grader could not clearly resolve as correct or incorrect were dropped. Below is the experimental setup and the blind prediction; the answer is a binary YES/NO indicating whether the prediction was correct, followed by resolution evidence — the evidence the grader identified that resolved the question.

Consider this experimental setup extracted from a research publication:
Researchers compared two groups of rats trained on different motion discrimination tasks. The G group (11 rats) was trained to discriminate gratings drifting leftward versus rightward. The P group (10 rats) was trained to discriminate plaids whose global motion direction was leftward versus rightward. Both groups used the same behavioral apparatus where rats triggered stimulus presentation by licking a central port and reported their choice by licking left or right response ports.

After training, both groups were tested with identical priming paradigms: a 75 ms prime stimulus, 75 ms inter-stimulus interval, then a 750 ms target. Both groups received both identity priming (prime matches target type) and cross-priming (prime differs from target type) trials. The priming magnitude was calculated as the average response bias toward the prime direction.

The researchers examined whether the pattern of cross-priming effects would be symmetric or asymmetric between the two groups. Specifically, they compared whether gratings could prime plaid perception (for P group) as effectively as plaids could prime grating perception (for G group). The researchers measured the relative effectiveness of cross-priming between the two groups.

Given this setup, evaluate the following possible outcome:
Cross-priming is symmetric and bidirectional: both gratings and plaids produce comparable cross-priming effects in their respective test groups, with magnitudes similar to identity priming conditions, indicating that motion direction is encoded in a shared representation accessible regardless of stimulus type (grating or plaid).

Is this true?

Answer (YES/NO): NO